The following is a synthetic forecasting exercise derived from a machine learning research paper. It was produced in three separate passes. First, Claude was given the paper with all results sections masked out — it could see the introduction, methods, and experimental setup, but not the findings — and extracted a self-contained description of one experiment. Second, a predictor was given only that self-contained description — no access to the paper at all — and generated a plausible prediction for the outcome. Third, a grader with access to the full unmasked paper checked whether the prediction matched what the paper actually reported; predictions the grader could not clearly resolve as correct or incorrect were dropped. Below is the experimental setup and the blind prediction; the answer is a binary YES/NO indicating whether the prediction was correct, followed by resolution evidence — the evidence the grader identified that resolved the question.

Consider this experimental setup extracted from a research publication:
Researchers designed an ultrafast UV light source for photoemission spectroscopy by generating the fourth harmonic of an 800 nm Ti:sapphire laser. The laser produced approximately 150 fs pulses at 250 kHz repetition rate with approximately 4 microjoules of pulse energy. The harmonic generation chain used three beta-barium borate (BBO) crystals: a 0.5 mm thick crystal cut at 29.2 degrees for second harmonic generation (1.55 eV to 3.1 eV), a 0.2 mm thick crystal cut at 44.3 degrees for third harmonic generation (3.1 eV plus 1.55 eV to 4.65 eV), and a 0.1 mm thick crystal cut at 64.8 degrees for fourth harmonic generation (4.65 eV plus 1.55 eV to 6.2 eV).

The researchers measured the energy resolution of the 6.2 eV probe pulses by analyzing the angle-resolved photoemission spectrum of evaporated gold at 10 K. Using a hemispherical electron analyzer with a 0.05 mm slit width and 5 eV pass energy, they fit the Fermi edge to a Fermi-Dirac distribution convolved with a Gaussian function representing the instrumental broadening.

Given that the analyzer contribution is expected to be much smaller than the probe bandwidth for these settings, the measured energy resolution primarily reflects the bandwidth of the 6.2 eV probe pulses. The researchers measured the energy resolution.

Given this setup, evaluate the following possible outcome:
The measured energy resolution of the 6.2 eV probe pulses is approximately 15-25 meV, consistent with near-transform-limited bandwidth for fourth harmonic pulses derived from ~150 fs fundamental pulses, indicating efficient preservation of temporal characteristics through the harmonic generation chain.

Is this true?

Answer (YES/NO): NO